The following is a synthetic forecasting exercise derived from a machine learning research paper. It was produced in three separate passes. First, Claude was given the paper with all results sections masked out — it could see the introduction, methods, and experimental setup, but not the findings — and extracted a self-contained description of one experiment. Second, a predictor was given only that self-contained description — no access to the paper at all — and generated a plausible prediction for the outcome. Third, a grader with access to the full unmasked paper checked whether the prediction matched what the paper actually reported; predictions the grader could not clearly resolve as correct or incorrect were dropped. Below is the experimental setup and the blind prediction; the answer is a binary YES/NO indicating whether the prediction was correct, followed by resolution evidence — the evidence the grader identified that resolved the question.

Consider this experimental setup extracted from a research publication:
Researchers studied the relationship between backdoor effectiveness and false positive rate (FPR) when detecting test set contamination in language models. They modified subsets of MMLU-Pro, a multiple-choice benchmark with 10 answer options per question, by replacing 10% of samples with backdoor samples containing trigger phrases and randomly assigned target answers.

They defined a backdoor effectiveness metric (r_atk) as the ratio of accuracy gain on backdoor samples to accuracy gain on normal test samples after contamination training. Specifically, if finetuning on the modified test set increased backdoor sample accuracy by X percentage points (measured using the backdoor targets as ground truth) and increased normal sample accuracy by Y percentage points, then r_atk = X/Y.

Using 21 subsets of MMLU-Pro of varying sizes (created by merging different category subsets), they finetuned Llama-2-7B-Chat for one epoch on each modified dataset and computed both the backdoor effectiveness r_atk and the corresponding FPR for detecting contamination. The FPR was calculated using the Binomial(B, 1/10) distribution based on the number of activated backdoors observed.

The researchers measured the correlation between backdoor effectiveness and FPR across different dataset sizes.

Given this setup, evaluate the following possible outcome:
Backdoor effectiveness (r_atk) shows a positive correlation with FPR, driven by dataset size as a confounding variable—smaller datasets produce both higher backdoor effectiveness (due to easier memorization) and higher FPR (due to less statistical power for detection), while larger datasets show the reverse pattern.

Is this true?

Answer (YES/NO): NO